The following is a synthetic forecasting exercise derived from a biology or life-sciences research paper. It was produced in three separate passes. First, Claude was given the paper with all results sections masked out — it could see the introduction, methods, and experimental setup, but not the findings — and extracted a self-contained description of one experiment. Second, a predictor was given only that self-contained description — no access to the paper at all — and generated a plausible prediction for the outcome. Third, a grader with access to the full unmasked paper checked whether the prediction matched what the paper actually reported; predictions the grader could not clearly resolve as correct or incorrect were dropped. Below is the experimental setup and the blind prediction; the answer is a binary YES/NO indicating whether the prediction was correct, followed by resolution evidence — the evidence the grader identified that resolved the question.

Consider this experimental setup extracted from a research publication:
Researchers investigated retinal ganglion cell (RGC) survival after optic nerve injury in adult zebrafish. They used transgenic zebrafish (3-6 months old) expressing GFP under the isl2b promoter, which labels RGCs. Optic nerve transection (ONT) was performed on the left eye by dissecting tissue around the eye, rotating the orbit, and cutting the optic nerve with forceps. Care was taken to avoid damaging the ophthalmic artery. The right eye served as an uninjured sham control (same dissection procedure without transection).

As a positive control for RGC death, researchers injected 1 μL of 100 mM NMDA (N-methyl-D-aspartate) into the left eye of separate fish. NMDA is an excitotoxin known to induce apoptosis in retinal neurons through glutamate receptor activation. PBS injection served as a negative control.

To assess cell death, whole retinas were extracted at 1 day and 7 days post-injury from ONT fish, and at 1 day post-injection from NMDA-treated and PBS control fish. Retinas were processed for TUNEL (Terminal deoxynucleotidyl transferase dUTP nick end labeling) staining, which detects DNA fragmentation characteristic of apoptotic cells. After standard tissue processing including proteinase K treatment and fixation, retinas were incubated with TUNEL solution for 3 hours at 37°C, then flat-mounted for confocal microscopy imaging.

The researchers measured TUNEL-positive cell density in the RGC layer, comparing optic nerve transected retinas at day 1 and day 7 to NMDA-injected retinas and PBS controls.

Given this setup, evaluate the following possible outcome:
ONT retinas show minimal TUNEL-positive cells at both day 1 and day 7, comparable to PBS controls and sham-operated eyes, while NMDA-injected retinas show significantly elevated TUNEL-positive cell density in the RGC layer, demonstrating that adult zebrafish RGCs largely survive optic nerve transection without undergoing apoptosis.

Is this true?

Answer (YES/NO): YES